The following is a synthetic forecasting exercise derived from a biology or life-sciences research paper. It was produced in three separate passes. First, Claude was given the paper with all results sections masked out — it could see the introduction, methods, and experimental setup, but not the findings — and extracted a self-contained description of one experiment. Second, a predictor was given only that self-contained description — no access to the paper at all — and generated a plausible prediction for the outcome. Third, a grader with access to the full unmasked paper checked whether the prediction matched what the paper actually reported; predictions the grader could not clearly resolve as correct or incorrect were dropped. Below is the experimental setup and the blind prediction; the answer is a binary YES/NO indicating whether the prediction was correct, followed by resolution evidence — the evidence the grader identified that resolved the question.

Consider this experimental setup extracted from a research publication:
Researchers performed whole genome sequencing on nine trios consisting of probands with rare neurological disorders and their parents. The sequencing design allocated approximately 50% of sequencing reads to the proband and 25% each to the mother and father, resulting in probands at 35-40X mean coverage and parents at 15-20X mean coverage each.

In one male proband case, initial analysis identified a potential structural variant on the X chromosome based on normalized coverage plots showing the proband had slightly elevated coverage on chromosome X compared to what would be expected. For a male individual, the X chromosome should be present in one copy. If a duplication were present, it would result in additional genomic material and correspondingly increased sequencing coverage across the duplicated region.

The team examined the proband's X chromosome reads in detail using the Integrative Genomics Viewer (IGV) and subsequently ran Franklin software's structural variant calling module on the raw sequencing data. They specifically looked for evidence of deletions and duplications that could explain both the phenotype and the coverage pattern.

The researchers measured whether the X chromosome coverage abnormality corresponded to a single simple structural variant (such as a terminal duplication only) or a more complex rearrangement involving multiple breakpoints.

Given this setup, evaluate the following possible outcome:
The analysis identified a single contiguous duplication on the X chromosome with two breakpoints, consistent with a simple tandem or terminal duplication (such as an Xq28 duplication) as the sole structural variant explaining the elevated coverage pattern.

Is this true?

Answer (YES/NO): NO